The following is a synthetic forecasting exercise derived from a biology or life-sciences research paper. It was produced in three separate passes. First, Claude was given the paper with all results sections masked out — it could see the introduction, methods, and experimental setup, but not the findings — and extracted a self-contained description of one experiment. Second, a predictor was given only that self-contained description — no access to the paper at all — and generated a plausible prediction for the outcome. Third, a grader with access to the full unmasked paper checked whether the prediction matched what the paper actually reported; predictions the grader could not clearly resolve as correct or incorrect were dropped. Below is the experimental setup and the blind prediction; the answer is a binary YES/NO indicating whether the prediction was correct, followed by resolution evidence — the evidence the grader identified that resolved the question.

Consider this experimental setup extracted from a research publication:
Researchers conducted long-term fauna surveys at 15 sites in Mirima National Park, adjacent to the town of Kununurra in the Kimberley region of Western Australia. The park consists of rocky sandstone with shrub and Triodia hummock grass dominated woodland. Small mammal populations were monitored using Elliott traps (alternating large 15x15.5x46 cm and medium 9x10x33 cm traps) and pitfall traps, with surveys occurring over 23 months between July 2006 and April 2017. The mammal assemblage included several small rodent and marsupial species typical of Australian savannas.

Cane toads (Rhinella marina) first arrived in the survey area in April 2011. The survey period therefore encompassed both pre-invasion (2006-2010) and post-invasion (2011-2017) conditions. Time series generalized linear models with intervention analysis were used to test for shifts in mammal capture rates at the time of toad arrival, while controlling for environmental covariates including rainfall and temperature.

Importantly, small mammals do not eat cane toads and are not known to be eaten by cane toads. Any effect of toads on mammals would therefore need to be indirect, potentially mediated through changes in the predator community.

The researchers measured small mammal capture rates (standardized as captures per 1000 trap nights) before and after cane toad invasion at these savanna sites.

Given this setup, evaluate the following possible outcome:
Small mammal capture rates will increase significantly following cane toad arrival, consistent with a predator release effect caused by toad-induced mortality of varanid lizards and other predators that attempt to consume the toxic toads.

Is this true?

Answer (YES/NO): NO